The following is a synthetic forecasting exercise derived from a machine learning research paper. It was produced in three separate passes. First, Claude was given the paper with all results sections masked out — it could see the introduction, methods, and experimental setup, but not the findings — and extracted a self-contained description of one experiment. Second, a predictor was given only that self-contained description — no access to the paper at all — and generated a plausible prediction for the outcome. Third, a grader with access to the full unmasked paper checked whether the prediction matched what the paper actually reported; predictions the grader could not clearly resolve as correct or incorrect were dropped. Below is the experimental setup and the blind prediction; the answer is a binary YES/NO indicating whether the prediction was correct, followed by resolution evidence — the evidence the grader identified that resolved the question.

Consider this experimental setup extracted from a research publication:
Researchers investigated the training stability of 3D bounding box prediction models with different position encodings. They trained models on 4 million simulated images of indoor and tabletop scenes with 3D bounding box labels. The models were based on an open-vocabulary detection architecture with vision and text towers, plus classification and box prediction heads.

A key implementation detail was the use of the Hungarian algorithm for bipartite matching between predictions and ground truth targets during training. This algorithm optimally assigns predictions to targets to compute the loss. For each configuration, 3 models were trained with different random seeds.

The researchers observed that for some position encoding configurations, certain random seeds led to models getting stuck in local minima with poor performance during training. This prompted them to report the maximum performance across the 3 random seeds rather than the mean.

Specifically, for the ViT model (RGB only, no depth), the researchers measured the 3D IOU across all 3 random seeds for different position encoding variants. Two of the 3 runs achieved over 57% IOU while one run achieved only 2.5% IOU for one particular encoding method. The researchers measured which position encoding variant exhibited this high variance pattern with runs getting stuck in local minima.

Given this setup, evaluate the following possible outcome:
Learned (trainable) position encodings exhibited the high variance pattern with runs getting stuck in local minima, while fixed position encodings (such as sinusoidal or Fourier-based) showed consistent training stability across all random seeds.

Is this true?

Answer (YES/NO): NO